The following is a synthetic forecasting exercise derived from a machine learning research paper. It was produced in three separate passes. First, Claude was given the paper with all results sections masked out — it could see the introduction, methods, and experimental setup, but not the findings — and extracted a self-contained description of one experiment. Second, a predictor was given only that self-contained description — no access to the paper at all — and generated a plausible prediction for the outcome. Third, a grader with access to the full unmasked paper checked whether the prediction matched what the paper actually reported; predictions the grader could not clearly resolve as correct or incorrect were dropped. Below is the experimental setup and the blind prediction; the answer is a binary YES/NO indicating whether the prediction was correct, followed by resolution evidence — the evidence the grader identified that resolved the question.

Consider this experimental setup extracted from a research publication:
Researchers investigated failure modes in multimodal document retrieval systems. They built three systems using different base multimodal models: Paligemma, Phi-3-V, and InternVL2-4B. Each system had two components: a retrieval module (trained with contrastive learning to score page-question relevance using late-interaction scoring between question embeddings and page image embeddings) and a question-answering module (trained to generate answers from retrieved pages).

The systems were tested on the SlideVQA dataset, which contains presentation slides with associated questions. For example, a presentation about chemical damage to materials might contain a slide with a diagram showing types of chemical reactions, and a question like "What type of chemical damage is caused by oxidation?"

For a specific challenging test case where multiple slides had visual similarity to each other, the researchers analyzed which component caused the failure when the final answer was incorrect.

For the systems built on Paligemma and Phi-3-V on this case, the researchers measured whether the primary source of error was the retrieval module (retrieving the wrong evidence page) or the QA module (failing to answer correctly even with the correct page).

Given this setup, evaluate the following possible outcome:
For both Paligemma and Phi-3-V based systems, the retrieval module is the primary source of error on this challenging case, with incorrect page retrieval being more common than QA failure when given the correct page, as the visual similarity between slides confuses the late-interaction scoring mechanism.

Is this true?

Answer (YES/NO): NO